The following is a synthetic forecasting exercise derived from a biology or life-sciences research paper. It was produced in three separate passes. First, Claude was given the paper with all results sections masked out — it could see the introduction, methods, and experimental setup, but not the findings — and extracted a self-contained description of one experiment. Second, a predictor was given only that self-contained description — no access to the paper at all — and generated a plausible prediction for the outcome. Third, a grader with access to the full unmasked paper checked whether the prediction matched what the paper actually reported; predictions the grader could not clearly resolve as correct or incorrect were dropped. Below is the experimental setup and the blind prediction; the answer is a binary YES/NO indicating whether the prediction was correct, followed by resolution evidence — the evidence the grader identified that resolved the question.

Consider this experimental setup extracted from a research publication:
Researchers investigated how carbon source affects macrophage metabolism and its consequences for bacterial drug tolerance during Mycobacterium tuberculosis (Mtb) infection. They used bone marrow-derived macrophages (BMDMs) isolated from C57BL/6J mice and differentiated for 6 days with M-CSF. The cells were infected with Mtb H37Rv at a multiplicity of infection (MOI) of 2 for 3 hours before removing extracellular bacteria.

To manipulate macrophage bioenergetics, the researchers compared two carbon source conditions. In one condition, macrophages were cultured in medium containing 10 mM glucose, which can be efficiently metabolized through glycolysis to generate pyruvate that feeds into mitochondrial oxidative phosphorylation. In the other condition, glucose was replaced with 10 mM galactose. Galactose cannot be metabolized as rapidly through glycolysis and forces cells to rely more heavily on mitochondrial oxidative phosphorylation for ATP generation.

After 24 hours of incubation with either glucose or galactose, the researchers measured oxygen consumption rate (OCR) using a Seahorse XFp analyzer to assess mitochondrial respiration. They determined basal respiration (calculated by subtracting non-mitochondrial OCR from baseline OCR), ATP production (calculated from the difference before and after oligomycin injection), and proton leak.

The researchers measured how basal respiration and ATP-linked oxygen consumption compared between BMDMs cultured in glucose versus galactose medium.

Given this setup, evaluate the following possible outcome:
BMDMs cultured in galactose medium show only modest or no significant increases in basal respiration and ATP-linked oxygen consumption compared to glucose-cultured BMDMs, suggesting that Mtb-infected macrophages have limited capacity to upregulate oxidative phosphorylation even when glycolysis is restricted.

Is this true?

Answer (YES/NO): NO